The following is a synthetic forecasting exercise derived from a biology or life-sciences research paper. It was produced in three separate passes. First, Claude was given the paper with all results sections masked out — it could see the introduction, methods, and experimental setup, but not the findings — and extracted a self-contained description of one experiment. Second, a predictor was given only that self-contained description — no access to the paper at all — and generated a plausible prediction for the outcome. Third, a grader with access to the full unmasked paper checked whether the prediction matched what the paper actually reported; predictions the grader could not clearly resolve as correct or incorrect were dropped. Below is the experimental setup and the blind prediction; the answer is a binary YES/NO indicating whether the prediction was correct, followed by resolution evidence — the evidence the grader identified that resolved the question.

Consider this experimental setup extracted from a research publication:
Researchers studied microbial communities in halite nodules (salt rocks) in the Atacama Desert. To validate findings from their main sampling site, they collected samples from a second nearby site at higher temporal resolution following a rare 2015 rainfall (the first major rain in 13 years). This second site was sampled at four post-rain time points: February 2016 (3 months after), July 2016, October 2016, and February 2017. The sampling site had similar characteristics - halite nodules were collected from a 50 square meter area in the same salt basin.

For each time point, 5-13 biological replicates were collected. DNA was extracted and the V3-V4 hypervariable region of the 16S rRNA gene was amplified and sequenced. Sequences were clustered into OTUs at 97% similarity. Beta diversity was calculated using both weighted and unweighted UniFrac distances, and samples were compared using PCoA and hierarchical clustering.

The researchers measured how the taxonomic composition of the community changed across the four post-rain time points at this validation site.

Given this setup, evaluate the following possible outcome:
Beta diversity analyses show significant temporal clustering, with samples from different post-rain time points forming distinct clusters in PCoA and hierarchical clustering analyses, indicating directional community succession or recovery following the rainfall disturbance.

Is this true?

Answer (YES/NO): NO